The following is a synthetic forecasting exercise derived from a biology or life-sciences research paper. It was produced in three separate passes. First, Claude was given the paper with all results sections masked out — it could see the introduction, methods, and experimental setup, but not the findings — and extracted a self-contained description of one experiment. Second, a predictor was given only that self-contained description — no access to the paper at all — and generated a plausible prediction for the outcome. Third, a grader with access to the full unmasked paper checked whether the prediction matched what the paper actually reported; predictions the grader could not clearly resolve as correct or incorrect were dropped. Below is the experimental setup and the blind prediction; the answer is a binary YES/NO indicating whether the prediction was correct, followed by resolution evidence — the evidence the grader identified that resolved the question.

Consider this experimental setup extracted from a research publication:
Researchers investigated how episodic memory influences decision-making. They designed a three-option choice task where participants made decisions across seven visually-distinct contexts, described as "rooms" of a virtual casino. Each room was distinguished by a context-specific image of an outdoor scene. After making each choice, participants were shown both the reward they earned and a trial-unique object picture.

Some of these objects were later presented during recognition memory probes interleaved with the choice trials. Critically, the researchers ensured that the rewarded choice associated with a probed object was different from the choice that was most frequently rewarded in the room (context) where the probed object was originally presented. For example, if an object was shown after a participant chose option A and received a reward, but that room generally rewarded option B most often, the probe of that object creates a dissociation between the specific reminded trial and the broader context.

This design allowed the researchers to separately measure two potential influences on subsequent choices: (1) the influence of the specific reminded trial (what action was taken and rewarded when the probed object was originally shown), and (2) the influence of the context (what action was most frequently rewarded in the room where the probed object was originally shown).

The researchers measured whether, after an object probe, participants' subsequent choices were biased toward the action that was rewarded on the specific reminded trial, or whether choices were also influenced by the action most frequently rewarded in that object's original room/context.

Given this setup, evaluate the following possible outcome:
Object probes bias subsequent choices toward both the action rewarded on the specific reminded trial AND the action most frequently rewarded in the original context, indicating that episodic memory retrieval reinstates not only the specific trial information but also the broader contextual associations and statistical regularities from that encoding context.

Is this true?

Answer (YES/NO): NO